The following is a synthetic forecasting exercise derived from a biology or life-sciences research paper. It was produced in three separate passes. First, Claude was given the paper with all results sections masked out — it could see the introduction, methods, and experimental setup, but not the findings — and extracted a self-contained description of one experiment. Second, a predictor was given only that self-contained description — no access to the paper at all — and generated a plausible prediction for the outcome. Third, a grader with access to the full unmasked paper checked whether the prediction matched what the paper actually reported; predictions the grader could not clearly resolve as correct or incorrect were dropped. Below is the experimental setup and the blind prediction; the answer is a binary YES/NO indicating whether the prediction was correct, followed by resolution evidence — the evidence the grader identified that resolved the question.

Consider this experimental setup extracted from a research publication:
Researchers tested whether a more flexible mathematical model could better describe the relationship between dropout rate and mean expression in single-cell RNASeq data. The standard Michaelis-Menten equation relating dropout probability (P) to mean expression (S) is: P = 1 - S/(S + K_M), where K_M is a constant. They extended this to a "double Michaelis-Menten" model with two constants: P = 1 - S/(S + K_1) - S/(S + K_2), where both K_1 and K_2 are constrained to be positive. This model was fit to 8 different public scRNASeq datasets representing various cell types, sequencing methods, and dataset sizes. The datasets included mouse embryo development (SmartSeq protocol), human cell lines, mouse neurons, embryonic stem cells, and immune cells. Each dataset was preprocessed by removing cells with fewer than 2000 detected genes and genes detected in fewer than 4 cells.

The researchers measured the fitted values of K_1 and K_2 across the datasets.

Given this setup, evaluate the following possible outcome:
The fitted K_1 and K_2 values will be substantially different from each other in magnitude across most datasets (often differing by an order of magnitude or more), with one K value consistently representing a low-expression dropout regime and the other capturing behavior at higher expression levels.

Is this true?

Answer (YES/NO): NO